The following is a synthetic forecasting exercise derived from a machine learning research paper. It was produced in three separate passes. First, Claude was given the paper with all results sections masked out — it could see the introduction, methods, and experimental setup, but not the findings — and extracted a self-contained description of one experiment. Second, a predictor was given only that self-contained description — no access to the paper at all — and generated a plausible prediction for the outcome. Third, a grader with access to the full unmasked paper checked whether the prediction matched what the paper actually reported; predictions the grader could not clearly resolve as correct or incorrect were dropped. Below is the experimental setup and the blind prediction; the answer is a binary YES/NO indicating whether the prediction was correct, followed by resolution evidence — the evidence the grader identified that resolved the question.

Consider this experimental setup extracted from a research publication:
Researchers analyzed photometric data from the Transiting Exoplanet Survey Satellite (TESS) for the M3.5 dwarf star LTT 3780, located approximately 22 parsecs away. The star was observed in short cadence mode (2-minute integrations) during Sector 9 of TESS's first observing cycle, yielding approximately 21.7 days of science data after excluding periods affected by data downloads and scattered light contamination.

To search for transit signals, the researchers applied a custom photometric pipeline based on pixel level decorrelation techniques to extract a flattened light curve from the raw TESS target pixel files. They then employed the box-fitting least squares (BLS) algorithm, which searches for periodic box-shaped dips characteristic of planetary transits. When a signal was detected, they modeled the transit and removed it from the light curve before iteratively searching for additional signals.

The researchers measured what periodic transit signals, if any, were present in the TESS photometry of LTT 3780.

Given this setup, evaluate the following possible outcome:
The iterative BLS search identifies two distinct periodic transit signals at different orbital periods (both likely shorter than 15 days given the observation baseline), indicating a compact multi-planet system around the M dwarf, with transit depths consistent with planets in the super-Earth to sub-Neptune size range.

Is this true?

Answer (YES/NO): YES